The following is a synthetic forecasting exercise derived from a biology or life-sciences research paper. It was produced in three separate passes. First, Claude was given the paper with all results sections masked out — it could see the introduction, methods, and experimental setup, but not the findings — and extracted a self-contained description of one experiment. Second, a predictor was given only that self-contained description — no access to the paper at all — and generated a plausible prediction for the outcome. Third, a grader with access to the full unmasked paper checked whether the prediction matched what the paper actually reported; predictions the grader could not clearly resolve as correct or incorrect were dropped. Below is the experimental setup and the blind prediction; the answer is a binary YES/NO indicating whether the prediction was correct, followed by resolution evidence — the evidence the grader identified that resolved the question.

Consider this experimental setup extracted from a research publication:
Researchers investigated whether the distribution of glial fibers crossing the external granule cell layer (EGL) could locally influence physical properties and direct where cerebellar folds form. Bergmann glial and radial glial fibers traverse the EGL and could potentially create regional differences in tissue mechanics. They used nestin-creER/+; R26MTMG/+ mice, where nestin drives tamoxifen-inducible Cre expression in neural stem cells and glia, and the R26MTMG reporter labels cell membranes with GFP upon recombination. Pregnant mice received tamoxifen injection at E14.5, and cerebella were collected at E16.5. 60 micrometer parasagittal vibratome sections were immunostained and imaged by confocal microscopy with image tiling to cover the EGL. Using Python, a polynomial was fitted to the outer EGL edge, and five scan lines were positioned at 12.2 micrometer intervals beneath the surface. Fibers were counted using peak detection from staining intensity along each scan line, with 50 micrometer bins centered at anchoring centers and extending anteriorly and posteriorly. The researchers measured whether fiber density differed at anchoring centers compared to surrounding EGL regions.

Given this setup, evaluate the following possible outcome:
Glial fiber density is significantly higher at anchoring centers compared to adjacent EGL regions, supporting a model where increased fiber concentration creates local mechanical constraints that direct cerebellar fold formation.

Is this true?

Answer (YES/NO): NO